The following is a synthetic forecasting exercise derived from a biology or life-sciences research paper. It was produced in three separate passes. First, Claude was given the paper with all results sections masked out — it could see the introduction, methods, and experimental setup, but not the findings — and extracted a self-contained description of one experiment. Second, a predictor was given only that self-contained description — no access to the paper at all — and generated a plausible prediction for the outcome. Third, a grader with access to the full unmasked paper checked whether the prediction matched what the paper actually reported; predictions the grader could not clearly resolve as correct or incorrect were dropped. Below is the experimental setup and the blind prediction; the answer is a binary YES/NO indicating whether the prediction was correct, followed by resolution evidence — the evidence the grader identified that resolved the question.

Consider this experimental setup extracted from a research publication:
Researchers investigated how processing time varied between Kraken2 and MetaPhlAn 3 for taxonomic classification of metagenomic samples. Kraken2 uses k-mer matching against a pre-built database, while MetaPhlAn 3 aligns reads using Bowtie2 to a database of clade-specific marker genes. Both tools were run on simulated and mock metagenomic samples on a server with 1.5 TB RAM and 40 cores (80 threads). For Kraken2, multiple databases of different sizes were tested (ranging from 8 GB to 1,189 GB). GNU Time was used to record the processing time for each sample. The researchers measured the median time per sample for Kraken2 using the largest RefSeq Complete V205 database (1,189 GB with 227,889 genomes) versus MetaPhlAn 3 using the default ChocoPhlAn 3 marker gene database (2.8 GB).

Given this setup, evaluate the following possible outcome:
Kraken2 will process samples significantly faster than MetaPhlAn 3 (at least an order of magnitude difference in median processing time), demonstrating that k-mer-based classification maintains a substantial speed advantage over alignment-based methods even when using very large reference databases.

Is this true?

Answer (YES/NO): NO